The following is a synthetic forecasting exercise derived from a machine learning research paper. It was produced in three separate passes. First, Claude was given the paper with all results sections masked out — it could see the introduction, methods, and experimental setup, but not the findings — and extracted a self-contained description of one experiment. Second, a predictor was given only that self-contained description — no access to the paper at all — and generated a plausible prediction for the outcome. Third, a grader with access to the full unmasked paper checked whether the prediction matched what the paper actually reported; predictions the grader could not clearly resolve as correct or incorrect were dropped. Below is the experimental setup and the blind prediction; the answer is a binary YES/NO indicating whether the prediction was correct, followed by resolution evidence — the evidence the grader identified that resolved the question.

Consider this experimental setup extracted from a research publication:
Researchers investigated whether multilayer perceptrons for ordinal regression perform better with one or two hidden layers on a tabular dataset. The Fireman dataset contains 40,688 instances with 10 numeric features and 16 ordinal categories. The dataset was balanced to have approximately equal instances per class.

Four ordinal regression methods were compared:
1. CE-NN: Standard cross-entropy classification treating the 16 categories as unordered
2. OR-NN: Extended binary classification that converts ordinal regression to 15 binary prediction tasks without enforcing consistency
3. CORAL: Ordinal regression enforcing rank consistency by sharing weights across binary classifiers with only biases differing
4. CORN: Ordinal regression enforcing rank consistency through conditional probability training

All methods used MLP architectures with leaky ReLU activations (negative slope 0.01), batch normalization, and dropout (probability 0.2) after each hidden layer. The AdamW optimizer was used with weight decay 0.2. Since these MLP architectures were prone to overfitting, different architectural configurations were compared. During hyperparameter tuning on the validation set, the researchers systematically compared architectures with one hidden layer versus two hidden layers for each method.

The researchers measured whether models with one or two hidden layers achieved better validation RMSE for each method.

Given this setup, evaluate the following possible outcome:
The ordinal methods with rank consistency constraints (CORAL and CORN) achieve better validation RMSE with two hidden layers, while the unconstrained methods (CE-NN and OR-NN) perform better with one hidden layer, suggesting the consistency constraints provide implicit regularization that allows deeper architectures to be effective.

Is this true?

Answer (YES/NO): NO